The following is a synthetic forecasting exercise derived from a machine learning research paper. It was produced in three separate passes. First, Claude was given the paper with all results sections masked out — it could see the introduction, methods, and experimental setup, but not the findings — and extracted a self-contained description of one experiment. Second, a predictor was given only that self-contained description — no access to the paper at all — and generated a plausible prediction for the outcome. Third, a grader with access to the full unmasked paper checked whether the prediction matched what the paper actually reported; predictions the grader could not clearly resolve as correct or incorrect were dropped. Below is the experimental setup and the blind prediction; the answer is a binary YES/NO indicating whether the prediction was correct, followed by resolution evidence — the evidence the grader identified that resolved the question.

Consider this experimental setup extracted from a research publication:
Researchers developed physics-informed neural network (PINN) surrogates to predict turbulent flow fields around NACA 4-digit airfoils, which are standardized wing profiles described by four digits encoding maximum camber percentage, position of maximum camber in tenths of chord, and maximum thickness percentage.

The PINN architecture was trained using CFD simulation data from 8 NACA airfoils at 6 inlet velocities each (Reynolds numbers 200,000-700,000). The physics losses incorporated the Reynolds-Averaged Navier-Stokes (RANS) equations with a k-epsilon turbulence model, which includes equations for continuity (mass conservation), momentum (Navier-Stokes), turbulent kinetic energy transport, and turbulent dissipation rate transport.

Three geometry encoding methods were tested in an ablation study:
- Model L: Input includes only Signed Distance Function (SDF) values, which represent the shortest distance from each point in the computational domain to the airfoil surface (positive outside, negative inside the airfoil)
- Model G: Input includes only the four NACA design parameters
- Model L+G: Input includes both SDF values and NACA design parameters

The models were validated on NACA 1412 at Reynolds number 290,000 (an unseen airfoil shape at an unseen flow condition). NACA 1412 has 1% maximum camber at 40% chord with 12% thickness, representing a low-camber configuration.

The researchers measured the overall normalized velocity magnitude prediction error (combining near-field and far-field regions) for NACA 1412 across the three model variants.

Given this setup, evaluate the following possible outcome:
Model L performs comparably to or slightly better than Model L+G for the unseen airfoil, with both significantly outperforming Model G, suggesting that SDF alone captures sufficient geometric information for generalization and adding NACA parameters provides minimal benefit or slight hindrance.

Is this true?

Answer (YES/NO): NO